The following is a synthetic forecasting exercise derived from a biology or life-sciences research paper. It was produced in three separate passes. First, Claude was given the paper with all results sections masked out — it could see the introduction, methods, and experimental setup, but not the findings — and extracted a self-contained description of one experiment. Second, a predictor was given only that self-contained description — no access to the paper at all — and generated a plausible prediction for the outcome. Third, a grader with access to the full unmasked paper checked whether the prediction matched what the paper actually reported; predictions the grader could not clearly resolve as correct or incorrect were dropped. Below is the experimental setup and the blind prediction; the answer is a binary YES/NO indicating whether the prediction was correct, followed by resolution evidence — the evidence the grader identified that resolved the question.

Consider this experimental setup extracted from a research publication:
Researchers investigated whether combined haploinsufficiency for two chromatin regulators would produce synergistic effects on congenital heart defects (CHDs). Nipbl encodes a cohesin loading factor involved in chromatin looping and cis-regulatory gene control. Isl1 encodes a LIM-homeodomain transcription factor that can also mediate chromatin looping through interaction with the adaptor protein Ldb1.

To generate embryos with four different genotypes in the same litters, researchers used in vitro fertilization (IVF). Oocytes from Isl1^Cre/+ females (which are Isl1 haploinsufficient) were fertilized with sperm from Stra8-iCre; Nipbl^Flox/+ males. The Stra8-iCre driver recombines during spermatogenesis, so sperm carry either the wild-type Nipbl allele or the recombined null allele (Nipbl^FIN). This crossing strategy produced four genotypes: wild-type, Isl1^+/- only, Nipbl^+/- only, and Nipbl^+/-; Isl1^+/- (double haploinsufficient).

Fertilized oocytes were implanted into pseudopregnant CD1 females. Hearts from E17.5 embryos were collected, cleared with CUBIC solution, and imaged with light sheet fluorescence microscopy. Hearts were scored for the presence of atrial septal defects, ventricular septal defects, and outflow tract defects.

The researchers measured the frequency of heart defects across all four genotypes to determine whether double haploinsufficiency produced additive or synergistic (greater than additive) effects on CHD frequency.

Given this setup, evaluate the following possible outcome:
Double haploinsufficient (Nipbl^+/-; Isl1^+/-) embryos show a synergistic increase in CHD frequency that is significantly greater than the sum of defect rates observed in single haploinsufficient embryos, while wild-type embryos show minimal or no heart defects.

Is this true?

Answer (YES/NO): YES